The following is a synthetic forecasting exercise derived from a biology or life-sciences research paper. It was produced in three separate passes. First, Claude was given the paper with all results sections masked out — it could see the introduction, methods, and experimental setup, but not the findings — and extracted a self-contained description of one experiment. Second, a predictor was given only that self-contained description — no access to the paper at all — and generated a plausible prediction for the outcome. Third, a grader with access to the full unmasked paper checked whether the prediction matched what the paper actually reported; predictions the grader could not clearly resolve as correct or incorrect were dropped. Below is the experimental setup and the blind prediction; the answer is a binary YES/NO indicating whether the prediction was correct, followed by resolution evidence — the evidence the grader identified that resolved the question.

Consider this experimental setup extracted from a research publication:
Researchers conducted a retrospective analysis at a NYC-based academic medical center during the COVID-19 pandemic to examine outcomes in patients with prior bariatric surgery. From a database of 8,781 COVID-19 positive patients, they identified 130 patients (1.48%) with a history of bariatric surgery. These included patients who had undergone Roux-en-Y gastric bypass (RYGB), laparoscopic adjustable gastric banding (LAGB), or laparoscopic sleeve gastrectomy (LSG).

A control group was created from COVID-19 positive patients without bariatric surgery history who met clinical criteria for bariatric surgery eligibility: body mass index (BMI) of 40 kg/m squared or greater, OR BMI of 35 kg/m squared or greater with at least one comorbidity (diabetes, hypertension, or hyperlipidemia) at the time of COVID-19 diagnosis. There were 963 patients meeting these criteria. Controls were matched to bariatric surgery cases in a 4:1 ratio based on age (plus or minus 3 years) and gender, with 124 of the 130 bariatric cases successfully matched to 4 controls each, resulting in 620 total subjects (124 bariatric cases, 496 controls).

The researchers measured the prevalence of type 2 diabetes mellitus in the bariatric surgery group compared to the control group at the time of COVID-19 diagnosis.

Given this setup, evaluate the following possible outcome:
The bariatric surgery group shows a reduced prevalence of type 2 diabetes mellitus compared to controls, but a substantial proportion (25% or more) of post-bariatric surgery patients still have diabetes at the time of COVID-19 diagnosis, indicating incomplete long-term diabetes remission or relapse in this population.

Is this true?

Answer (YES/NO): YES